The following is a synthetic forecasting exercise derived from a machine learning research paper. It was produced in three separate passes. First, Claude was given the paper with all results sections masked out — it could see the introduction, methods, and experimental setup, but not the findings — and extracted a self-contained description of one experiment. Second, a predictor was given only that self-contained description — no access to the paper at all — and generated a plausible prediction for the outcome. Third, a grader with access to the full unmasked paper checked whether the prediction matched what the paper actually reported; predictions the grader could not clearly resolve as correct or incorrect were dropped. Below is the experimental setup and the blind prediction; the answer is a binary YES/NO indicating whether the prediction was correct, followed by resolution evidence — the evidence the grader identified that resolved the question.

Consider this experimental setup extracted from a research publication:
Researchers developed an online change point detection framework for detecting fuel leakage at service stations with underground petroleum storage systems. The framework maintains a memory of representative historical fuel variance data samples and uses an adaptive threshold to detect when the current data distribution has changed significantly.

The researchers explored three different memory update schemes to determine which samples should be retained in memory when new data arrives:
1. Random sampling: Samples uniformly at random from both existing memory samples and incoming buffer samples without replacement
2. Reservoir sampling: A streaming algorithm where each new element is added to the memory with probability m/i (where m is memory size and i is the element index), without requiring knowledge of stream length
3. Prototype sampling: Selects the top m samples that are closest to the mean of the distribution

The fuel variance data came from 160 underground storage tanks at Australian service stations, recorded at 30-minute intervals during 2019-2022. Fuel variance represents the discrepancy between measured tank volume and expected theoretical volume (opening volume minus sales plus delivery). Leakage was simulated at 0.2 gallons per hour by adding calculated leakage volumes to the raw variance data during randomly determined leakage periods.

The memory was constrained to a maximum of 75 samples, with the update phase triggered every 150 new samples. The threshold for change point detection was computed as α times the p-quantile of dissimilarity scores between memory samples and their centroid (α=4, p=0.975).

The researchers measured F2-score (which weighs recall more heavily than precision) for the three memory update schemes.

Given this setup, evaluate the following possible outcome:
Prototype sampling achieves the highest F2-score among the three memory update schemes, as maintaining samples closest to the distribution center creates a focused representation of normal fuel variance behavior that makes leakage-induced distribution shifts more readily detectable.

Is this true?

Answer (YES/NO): NO